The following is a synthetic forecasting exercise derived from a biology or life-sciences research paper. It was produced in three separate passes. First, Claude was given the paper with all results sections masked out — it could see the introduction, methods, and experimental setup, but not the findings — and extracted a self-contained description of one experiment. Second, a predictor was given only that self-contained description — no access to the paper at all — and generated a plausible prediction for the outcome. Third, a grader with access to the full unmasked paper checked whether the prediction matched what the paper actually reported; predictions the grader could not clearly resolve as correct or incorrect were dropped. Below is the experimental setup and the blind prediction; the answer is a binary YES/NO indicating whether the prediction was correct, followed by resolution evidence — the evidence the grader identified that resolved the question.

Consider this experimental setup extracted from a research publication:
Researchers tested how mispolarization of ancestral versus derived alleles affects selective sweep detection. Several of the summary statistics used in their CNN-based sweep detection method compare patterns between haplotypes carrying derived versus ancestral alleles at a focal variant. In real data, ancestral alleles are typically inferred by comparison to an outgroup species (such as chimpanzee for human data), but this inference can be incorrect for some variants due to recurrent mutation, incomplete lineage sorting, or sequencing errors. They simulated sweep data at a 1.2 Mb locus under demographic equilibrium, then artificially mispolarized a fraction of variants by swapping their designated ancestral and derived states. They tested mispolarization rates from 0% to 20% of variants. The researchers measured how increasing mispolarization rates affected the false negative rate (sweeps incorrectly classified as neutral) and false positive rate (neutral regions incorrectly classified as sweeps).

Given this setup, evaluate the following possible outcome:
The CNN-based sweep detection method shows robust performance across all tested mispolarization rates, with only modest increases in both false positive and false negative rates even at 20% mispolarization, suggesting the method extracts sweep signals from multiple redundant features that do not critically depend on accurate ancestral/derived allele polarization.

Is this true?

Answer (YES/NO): NO